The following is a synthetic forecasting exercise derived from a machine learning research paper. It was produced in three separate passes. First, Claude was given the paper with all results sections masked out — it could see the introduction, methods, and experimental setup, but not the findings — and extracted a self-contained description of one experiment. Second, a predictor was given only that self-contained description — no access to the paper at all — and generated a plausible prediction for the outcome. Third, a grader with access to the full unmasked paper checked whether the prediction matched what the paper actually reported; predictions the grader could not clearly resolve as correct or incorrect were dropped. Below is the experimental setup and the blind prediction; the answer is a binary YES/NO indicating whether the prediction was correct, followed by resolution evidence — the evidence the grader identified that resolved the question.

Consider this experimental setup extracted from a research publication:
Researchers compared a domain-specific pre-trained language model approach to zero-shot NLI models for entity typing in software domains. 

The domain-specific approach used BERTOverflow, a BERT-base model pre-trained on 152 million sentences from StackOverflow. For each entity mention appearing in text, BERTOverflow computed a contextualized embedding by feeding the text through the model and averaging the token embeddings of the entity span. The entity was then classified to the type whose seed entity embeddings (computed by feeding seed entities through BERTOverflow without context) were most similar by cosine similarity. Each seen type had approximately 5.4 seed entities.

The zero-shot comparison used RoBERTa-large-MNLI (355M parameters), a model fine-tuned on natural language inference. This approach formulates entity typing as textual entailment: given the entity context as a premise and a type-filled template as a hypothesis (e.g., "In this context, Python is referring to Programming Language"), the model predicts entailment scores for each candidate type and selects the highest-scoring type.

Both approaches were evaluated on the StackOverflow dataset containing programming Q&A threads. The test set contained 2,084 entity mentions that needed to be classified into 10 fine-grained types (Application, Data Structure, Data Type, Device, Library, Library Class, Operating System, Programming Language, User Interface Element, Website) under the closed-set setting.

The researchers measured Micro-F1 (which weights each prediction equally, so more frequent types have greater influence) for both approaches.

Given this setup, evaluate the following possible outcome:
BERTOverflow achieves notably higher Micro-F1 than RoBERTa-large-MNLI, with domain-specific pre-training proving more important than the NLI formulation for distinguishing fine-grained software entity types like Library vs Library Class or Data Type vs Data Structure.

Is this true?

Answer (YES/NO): NO